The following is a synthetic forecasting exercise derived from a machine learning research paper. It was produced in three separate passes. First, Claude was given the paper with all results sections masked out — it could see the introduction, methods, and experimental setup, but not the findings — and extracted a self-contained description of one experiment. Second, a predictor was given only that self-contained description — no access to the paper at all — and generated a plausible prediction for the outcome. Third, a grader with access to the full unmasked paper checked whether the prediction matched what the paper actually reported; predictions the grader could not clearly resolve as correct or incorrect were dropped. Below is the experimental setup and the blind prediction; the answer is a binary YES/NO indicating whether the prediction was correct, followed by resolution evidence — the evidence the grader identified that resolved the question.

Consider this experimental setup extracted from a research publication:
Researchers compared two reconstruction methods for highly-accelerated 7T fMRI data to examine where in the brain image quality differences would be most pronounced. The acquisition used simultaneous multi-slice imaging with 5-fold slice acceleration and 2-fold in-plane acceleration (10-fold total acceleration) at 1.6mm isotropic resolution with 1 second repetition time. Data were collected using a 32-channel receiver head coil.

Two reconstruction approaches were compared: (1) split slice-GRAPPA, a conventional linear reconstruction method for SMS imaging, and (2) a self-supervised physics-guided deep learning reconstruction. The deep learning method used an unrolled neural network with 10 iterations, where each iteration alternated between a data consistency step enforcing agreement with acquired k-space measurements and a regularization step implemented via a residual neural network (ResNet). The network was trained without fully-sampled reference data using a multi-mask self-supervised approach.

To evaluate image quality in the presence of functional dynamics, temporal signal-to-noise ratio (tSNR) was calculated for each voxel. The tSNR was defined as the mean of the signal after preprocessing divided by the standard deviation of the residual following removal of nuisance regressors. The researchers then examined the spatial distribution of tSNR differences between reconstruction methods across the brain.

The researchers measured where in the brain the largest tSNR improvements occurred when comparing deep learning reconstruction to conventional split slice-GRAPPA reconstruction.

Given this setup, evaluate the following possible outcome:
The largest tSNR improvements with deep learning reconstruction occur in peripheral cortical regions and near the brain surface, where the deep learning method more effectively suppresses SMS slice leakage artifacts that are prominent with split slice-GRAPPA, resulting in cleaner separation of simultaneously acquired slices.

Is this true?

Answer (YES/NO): NO